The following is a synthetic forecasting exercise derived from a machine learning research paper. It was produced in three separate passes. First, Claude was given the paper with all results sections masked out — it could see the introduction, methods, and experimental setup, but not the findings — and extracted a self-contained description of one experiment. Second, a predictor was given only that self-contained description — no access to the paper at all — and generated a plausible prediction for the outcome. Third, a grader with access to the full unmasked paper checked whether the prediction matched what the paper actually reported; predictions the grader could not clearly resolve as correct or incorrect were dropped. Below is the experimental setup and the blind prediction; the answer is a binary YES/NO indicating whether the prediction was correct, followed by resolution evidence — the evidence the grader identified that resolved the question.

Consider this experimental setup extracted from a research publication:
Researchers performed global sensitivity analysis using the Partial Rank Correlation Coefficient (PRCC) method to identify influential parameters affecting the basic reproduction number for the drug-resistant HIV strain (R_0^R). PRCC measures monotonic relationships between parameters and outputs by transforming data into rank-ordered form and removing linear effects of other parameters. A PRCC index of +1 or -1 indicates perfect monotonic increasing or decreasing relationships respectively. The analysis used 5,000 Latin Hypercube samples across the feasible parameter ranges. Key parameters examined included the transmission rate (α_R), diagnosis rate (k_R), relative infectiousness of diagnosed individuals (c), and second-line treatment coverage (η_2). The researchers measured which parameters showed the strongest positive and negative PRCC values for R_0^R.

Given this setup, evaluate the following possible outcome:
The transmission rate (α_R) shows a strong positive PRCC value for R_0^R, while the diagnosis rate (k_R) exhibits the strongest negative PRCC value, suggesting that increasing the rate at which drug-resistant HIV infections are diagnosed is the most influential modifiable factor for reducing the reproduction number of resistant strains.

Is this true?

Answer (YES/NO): YES